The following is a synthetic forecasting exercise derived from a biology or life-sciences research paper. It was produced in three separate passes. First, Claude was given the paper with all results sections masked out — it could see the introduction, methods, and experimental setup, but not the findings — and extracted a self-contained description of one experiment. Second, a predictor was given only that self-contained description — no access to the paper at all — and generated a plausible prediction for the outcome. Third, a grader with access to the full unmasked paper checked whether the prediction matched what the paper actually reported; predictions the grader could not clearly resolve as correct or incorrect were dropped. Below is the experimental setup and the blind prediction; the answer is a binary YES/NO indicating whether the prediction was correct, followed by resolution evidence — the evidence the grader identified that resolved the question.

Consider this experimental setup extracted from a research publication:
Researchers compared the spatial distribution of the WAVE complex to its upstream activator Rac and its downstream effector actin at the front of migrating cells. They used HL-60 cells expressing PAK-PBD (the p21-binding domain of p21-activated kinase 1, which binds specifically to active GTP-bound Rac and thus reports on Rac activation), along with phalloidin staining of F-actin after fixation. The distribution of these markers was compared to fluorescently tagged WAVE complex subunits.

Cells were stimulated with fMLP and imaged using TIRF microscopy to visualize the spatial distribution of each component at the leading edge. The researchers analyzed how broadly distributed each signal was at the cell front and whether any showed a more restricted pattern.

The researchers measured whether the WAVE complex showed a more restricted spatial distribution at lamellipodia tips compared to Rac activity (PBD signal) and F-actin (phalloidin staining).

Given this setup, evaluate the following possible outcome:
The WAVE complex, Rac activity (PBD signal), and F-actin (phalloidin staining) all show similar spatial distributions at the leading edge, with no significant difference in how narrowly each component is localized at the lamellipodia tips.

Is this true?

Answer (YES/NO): NO